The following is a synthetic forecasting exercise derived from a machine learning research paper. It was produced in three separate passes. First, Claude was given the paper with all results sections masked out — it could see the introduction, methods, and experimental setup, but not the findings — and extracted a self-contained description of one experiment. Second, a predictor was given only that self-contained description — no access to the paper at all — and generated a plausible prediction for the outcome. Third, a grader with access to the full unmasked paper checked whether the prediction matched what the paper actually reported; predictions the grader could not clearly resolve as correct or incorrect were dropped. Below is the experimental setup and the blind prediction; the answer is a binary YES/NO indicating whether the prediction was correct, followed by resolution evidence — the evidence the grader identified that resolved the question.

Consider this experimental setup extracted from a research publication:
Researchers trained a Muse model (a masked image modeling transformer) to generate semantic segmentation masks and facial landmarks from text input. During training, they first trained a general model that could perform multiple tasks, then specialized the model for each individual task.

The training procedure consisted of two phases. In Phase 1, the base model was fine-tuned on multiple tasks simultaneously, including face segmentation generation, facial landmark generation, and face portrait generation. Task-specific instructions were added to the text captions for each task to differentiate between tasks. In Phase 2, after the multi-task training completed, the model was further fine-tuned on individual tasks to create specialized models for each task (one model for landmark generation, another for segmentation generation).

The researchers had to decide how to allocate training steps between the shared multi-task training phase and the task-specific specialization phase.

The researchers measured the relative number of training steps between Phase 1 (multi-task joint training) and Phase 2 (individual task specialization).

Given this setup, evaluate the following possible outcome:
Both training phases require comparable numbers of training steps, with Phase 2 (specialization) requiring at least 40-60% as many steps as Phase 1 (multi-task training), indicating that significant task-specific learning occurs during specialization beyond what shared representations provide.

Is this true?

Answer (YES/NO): NO